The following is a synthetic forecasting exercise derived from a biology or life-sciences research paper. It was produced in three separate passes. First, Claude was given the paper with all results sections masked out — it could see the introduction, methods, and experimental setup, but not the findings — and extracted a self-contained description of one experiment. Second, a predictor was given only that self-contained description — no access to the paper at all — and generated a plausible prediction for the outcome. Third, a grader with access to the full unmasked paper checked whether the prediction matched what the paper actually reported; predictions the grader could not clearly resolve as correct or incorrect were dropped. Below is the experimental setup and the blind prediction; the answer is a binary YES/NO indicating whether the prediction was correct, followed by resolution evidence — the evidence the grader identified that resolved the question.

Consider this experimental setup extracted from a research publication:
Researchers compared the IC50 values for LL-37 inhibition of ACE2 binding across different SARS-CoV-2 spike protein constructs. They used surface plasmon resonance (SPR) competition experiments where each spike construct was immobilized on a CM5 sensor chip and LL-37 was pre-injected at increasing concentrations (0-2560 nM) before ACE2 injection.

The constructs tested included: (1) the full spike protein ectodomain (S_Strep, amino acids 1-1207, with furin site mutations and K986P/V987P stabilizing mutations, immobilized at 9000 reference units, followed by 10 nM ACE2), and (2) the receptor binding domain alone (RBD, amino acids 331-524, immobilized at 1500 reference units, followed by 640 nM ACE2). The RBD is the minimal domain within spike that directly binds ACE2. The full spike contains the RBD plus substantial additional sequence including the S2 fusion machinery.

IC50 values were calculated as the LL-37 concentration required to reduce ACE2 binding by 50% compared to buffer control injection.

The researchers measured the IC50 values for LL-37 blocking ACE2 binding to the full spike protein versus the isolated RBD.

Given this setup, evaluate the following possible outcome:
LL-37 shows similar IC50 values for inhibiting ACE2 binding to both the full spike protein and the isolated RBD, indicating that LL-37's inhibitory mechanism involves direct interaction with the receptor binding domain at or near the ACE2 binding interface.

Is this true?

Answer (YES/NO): NO